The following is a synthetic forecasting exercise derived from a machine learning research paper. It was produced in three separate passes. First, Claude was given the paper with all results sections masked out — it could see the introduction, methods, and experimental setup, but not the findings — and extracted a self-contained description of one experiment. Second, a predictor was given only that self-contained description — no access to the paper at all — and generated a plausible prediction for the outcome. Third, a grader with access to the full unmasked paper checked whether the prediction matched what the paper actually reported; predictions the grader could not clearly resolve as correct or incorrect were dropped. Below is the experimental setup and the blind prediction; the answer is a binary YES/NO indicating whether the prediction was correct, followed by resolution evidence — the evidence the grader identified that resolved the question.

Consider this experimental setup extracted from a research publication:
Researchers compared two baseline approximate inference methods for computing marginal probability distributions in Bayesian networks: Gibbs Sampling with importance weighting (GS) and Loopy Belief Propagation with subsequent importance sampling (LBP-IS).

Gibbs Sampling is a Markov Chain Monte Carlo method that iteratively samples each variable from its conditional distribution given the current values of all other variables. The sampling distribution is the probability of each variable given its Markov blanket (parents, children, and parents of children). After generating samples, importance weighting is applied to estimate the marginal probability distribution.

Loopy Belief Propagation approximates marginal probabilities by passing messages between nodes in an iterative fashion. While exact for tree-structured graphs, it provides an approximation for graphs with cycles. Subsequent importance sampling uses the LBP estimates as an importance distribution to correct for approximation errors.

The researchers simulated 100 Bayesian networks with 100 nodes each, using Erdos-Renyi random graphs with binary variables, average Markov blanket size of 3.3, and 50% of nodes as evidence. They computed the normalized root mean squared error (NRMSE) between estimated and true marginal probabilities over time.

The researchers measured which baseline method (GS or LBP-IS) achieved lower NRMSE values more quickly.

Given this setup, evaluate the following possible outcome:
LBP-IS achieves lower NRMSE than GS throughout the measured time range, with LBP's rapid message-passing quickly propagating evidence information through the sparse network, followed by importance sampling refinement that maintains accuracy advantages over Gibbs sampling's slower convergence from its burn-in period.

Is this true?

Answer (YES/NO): YES